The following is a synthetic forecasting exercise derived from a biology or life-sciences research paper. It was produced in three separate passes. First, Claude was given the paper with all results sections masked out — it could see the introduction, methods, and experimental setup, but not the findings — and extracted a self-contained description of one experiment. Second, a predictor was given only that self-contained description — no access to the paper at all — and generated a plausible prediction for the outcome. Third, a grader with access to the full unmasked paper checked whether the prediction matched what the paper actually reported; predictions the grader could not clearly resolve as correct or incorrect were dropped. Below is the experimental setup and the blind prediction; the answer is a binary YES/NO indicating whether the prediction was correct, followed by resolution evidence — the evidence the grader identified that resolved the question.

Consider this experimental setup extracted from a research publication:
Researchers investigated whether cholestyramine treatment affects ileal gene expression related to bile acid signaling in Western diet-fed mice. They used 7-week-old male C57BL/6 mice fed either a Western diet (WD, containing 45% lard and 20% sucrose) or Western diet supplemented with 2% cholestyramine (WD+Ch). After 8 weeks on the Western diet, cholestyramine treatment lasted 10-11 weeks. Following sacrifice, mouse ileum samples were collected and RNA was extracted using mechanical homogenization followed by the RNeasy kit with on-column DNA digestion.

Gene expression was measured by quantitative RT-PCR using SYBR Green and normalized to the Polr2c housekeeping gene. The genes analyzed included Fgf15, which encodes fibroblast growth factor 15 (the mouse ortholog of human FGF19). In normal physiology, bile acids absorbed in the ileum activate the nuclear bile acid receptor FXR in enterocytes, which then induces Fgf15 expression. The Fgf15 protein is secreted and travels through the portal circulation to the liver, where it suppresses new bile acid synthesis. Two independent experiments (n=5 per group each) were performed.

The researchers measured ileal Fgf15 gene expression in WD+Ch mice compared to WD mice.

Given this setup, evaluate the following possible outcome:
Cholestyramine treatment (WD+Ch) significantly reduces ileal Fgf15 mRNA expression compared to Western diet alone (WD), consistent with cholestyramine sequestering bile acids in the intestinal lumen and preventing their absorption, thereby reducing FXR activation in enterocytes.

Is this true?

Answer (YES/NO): YES